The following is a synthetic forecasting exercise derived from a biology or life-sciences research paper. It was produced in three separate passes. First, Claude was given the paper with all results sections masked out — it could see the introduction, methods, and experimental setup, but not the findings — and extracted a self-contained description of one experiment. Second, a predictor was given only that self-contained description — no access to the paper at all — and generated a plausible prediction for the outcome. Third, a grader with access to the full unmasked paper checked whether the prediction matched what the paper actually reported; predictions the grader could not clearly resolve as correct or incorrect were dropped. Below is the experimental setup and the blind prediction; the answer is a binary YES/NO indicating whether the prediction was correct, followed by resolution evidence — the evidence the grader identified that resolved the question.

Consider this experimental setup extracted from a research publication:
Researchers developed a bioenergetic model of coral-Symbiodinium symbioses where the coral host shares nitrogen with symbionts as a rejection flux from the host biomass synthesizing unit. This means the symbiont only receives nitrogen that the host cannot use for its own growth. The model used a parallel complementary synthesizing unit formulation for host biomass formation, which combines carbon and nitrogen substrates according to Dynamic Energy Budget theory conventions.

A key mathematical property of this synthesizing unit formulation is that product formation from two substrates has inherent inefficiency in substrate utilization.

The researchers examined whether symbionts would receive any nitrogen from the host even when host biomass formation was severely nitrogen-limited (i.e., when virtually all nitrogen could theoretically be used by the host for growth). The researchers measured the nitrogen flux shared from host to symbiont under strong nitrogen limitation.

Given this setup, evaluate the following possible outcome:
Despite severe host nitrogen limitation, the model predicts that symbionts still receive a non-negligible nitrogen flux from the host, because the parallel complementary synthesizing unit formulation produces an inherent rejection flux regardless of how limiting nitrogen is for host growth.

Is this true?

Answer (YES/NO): YES